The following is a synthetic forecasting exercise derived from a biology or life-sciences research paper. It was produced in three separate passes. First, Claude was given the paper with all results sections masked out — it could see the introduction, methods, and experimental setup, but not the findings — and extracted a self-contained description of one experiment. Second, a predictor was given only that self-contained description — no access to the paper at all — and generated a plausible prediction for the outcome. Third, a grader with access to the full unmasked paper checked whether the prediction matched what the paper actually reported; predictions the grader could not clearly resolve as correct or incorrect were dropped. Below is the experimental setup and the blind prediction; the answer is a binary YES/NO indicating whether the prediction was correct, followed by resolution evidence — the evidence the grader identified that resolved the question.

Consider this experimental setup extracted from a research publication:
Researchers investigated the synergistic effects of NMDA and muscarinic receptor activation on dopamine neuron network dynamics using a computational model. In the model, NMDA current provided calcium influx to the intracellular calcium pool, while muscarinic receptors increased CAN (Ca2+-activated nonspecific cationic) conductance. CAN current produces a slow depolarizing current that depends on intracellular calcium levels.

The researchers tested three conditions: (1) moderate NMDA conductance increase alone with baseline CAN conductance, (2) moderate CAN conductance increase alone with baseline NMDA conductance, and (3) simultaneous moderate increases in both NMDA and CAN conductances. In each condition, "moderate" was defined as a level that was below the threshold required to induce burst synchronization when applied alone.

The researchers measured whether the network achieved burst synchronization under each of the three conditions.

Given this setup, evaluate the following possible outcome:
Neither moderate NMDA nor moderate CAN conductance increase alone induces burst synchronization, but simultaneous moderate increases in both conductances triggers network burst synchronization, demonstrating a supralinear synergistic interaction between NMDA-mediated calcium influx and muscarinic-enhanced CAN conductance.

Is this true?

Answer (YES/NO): YES